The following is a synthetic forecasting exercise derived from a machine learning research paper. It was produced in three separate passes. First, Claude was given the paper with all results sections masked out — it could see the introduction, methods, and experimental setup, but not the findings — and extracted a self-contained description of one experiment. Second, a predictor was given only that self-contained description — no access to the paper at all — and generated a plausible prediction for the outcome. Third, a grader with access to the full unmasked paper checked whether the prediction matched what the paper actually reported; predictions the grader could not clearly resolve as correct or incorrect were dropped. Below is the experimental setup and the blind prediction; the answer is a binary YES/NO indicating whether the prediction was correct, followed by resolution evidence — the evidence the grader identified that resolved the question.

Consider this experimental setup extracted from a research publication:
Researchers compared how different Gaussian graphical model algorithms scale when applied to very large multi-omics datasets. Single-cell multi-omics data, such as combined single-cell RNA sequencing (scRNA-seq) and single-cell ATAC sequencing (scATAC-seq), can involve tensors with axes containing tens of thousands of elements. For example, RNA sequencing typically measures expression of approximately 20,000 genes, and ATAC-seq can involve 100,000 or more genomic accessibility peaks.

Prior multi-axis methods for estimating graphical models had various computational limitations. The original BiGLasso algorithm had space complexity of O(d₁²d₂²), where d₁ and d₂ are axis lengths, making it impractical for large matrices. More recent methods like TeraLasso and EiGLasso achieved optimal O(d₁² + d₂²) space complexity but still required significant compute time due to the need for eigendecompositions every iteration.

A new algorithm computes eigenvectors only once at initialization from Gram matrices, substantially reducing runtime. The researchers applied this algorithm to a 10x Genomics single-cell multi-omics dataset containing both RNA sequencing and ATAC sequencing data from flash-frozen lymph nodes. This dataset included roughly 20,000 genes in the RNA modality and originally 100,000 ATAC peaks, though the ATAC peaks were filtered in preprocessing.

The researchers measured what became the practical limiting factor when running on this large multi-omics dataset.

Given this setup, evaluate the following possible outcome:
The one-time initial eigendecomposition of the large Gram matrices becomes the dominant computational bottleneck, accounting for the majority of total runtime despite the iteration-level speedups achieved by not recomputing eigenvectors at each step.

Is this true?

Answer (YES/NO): NO